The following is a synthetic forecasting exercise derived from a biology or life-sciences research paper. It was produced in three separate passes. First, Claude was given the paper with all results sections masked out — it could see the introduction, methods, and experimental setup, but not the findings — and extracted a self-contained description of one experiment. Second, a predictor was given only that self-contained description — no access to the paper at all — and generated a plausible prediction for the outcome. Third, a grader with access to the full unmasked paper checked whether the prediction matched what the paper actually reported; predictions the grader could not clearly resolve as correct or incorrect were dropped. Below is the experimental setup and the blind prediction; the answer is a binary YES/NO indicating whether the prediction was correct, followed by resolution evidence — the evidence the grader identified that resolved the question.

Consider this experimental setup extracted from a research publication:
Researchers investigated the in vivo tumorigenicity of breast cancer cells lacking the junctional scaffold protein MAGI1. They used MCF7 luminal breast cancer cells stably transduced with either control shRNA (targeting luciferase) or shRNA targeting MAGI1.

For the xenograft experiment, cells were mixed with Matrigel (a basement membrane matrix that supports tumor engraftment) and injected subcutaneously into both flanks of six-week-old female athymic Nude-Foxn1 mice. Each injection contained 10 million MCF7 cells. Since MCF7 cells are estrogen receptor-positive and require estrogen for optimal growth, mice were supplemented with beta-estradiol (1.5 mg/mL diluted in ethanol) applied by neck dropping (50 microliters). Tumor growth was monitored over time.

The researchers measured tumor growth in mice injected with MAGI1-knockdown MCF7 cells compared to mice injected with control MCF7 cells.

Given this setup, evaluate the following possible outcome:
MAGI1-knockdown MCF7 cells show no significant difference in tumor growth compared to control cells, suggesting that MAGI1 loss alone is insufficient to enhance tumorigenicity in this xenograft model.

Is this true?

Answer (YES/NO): NO